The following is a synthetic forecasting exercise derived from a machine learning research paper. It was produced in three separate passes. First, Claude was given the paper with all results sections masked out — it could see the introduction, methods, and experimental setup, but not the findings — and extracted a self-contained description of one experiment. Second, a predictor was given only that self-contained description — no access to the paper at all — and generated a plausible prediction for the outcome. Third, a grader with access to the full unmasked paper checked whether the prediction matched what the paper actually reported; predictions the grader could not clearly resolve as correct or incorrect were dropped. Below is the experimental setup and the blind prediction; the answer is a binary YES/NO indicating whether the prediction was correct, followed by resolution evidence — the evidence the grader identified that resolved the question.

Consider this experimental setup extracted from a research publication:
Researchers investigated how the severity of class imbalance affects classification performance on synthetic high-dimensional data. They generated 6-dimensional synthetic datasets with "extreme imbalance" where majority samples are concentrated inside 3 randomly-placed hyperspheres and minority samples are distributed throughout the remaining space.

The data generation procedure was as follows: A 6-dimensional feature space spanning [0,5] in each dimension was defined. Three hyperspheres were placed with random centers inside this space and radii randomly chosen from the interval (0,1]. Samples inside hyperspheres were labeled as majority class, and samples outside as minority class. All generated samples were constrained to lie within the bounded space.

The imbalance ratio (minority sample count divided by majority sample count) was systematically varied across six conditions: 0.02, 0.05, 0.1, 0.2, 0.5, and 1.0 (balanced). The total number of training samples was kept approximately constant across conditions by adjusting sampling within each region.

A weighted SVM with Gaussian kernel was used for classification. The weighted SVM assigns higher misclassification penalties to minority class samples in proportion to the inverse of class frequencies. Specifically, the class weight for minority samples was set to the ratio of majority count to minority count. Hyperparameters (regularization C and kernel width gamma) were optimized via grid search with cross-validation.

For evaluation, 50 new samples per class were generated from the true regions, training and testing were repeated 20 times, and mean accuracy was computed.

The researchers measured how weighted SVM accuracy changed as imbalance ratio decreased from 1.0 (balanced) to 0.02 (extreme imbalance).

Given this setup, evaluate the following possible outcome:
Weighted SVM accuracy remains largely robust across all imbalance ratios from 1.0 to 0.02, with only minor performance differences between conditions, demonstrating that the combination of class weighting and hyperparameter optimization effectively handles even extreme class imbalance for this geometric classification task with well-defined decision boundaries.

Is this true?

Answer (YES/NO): NO